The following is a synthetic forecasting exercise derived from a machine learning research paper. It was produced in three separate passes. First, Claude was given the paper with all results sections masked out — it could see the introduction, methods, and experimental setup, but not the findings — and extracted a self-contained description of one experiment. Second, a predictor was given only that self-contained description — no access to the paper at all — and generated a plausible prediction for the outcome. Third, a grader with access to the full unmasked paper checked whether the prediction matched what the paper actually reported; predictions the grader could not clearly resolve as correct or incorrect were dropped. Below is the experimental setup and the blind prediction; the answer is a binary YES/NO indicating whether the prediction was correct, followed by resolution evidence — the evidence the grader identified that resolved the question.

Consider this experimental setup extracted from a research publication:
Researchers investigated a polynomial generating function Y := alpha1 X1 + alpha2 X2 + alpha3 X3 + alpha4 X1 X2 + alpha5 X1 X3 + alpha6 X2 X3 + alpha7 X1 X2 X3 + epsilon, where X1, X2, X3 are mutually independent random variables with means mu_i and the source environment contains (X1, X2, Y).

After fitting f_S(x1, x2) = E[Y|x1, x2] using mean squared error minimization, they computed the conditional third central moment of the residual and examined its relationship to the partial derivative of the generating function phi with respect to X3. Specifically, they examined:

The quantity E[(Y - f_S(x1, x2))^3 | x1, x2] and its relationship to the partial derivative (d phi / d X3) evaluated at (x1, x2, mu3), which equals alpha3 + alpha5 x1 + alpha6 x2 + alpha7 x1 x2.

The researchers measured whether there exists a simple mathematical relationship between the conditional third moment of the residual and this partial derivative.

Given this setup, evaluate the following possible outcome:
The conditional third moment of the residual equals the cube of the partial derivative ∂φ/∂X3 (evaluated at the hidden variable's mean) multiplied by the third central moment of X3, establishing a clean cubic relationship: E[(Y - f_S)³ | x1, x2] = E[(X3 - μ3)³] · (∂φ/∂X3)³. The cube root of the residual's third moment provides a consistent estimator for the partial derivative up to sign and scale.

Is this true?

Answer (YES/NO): YES